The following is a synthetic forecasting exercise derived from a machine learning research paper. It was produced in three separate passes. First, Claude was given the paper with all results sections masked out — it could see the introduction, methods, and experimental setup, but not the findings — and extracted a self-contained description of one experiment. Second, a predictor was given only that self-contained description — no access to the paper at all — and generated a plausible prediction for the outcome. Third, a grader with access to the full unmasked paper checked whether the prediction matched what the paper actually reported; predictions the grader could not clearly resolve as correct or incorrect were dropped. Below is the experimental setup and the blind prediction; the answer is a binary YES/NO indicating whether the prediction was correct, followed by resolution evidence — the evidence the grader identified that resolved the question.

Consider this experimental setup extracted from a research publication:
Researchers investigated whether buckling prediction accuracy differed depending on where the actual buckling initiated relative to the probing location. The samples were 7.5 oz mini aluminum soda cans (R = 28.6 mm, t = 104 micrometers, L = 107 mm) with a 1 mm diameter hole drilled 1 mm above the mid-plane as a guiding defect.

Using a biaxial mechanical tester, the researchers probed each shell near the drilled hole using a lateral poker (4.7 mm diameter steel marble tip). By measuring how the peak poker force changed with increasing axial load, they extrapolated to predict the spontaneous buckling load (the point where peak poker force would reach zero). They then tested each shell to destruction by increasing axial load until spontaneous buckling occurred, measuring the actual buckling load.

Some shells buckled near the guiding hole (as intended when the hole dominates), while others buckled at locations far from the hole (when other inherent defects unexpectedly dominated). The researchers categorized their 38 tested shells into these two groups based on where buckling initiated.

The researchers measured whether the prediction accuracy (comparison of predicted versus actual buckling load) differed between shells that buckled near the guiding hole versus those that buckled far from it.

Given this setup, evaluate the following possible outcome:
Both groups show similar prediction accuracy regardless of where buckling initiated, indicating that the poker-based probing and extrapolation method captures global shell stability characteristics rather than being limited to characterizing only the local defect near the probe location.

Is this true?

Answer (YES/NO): NO